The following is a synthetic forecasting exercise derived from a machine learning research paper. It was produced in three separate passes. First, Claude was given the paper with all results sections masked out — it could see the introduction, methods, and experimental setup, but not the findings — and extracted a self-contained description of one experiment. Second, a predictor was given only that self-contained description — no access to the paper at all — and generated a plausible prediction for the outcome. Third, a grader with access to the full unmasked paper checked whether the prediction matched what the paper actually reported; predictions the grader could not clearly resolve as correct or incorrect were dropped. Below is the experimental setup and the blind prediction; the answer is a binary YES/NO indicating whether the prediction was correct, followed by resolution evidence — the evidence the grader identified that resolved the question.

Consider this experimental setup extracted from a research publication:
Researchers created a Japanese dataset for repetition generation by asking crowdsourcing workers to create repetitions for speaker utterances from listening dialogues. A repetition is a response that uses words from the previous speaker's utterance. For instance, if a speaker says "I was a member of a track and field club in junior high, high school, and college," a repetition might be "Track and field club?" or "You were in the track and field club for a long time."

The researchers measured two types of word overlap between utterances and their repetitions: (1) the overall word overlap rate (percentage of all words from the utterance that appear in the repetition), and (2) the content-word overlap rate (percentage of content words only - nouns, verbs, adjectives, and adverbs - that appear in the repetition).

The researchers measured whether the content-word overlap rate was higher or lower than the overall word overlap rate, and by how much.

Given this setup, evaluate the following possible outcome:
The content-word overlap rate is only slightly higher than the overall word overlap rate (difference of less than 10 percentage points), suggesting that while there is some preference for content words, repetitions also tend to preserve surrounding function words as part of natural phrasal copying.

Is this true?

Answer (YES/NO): YES